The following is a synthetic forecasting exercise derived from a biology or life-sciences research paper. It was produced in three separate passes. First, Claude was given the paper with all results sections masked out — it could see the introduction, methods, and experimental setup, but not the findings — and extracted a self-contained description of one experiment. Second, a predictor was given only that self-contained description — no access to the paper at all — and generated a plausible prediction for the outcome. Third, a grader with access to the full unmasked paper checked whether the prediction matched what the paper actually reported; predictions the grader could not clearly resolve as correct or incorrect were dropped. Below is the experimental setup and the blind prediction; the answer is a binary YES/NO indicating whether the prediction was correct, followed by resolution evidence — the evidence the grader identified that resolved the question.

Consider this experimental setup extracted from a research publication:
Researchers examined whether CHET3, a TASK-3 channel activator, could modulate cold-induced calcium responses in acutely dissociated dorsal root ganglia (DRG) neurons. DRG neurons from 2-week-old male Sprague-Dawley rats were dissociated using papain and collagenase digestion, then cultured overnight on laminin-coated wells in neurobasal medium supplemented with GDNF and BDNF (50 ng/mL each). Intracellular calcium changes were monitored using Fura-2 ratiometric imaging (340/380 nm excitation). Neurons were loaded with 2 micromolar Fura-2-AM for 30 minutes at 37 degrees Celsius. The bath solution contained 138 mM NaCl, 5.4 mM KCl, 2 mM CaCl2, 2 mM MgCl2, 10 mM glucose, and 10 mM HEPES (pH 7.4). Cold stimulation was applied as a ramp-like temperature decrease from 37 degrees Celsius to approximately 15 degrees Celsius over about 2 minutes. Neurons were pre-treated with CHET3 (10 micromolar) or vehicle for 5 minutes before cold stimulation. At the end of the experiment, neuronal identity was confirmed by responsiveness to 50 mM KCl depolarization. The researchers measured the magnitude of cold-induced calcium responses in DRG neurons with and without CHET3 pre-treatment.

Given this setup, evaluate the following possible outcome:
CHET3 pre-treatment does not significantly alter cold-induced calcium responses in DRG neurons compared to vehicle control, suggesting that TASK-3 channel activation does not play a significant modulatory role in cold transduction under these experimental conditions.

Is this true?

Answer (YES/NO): NO